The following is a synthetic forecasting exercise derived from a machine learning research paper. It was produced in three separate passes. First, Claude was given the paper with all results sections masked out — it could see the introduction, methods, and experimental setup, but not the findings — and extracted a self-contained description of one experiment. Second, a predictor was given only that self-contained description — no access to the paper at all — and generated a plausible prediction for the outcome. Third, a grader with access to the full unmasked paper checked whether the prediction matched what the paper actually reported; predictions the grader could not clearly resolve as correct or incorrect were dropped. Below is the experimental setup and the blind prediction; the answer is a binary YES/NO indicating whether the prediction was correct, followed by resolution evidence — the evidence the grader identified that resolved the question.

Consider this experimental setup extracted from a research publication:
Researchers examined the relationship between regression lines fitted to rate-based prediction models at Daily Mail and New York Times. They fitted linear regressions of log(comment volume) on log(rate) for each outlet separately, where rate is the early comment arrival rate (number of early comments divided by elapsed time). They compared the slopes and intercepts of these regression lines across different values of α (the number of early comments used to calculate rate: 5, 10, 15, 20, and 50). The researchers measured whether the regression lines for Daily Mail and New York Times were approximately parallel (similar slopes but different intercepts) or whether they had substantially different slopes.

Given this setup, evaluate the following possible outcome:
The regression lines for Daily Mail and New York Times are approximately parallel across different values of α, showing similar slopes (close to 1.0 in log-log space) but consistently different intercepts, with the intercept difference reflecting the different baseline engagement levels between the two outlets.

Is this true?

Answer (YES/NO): NO